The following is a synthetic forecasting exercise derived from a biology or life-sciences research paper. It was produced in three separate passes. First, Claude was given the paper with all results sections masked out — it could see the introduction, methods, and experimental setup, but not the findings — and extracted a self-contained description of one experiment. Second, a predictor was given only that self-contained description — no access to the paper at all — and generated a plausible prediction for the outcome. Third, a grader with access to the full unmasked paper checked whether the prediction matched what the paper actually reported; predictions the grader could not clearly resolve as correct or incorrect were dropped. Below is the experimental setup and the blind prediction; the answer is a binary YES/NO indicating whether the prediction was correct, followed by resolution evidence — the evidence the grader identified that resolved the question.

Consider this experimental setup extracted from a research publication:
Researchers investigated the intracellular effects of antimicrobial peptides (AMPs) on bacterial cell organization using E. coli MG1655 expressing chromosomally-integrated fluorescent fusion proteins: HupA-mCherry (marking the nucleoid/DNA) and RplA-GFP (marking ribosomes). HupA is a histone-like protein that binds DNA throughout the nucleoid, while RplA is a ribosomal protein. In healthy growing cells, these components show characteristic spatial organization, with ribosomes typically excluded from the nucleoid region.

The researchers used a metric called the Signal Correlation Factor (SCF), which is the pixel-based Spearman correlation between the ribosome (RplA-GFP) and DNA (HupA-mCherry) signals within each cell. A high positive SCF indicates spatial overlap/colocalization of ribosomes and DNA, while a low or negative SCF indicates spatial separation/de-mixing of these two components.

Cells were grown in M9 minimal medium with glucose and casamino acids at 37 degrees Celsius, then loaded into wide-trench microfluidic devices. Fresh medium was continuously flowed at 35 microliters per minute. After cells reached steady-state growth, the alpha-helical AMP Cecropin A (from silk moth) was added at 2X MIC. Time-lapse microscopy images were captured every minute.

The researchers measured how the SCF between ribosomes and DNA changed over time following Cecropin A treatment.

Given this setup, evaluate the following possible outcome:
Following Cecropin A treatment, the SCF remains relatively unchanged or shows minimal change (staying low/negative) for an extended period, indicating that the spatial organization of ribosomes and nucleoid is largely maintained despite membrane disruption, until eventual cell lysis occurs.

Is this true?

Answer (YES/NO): NO